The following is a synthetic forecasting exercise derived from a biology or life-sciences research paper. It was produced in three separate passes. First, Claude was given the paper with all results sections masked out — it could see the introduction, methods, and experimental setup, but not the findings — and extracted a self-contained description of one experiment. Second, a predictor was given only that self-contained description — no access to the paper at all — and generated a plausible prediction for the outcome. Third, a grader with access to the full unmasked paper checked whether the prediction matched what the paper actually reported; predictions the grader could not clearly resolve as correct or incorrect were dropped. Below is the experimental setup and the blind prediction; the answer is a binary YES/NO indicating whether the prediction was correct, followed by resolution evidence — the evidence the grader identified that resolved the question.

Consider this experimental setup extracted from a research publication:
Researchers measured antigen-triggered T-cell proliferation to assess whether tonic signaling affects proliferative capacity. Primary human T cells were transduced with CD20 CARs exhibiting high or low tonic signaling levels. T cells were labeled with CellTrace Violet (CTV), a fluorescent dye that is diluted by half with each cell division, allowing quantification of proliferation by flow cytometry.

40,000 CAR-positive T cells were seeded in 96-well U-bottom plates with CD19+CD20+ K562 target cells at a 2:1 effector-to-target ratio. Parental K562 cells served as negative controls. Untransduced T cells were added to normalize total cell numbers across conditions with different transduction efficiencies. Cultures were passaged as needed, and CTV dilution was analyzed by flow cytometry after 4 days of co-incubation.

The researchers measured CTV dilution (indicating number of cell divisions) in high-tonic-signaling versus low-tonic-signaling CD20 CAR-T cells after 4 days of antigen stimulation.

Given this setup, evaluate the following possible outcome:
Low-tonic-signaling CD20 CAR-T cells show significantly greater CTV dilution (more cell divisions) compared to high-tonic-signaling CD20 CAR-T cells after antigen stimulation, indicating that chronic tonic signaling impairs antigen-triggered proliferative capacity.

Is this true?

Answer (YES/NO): NO